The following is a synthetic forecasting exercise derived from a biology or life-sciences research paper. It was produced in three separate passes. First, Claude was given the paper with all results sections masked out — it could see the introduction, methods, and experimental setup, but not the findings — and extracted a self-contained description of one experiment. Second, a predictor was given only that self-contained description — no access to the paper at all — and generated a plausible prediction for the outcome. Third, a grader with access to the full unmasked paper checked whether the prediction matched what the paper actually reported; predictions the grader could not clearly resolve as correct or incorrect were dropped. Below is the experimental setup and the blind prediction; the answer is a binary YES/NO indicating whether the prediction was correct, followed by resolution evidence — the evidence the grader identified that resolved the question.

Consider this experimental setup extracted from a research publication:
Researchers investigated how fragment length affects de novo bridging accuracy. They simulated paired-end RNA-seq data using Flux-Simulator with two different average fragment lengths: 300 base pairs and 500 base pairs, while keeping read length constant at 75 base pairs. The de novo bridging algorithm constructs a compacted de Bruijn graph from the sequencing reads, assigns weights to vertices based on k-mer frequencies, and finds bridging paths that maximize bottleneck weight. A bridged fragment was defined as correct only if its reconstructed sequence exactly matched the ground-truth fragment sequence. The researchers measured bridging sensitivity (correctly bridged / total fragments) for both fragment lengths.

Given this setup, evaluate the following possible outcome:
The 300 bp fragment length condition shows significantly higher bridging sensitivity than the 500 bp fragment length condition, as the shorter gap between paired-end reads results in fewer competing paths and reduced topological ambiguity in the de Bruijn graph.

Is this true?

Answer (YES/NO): YES